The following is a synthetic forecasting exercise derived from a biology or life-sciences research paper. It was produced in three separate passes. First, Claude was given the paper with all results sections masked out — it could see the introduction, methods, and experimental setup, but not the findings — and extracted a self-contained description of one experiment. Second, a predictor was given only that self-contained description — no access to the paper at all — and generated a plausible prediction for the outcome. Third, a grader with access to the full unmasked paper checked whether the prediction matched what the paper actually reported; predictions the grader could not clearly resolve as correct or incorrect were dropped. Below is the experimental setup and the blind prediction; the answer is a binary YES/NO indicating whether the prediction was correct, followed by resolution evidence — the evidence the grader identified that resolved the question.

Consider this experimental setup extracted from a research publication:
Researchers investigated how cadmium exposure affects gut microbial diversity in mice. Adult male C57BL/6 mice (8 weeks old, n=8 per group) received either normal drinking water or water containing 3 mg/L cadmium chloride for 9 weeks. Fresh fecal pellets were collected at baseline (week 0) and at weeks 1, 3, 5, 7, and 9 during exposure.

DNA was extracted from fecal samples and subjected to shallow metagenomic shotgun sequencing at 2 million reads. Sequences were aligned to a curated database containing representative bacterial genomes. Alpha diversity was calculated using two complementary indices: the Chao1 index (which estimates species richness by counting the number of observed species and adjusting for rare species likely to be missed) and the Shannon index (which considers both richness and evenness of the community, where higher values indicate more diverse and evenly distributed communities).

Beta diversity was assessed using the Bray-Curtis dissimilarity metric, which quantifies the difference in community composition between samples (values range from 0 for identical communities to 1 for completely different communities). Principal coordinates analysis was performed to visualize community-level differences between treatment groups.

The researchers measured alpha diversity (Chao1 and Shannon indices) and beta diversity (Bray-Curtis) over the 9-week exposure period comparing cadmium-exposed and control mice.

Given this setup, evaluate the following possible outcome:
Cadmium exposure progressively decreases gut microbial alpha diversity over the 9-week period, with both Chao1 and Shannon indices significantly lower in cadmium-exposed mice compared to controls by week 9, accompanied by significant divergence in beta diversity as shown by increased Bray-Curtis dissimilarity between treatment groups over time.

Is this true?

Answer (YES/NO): NO